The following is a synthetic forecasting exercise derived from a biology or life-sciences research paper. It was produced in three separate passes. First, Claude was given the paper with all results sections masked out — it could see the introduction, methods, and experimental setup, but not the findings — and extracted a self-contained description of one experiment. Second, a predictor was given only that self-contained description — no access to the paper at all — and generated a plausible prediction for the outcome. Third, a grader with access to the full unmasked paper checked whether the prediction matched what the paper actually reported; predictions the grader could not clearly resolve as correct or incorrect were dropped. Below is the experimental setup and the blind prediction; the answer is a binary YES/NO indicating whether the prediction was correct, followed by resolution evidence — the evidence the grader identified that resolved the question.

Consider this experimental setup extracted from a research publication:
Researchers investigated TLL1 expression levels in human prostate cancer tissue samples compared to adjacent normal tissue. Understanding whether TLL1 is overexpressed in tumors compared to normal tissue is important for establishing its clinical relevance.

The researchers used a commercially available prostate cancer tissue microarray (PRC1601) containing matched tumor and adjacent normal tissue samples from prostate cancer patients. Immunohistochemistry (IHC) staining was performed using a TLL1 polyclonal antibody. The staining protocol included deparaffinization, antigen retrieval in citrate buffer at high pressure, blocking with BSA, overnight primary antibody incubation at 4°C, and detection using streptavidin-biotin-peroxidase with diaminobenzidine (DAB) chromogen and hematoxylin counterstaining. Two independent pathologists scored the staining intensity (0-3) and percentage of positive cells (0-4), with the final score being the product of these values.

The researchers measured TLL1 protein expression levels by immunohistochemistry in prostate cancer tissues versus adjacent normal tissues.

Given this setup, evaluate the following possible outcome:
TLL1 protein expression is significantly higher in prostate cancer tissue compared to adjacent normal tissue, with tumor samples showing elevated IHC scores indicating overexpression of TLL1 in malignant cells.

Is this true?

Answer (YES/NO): YES